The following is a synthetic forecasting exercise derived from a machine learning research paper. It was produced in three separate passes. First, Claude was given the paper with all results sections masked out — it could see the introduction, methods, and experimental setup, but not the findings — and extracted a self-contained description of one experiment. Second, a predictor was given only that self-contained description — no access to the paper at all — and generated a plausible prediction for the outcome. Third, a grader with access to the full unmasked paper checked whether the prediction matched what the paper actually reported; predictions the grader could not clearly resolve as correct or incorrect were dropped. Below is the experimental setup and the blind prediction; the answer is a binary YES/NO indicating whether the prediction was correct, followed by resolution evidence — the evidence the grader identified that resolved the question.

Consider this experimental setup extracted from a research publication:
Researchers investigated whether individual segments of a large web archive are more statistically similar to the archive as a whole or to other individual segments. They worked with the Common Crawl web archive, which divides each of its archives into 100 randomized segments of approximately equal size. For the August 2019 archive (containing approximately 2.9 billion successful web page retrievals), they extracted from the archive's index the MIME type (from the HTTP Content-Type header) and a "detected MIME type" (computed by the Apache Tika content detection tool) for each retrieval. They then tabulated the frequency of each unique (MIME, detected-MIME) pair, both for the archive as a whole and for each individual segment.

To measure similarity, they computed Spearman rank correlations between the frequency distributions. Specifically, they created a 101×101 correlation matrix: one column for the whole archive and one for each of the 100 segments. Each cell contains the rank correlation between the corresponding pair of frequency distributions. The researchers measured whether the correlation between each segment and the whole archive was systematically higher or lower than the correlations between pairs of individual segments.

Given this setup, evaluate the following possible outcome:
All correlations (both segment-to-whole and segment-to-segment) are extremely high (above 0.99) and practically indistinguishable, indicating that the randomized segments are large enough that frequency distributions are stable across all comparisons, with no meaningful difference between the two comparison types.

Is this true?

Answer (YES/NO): NO